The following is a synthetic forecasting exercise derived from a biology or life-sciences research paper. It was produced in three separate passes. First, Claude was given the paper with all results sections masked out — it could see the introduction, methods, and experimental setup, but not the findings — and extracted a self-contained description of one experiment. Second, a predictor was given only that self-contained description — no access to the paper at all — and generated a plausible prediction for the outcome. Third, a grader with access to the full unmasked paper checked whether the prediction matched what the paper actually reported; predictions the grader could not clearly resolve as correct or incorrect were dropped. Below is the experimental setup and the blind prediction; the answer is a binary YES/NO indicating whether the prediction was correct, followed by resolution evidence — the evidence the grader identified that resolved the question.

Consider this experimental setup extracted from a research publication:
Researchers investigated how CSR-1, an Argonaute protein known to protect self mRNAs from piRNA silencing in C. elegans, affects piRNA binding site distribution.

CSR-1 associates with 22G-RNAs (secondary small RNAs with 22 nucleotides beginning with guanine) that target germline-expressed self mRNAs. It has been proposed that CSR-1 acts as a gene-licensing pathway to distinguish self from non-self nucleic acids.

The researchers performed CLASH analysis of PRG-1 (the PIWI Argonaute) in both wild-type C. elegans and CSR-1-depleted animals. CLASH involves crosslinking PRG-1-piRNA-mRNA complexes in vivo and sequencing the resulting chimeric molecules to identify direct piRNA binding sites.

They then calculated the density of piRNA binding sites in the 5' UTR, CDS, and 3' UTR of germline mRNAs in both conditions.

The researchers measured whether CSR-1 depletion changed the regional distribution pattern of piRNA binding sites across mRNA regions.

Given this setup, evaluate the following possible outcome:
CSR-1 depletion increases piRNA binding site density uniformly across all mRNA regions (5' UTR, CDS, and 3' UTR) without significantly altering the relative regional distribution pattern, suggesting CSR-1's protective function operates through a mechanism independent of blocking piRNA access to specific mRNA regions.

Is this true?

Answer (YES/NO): YES